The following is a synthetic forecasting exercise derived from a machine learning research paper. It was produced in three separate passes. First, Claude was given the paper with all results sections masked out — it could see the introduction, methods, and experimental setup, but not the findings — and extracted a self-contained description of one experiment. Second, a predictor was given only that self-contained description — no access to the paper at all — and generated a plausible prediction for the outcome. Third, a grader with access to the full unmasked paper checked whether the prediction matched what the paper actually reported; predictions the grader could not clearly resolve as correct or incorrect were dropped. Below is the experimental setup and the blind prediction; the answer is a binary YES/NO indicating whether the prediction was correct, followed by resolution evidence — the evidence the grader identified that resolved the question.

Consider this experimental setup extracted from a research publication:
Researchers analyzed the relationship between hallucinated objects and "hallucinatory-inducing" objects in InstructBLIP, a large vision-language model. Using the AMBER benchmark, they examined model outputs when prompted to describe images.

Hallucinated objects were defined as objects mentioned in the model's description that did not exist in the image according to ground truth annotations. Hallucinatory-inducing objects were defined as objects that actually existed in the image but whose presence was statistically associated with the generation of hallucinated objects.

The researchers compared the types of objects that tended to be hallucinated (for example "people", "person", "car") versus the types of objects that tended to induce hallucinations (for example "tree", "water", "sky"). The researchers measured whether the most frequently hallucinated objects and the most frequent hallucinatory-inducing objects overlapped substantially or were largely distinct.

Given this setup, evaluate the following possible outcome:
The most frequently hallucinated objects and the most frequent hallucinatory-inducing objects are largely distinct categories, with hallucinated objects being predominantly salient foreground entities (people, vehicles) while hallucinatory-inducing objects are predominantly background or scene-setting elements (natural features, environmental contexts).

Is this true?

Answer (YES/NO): YES